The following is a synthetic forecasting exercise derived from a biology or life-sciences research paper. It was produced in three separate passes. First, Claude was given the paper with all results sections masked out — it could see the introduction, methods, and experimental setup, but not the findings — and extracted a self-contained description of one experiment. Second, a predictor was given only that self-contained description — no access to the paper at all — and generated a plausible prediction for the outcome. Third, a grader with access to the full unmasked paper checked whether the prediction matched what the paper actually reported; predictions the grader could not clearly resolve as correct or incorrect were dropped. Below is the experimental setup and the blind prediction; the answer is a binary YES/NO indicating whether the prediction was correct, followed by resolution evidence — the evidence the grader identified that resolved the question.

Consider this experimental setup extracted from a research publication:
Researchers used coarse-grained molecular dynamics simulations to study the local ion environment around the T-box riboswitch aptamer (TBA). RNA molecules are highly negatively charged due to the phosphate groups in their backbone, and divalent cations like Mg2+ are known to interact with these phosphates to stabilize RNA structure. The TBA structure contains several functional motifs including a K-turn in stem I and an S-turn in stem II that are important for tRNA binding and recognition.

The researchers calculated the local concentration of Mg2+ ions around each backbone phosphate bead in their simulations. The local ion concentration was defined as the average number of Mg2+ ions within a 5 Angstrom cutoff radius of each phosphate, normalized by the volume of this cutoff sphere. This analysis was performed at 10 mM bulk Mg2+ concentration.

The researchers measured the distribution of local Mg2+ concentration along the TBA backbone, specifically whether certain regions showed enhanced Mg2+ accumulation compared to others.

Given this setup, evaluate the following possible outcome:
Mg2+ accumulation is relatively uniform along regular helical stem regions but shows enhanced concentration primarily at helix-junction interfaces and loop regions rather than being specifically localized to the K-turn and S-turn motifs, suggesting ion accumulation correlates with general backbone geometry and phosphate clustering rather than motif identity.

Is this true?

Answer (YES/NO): NO